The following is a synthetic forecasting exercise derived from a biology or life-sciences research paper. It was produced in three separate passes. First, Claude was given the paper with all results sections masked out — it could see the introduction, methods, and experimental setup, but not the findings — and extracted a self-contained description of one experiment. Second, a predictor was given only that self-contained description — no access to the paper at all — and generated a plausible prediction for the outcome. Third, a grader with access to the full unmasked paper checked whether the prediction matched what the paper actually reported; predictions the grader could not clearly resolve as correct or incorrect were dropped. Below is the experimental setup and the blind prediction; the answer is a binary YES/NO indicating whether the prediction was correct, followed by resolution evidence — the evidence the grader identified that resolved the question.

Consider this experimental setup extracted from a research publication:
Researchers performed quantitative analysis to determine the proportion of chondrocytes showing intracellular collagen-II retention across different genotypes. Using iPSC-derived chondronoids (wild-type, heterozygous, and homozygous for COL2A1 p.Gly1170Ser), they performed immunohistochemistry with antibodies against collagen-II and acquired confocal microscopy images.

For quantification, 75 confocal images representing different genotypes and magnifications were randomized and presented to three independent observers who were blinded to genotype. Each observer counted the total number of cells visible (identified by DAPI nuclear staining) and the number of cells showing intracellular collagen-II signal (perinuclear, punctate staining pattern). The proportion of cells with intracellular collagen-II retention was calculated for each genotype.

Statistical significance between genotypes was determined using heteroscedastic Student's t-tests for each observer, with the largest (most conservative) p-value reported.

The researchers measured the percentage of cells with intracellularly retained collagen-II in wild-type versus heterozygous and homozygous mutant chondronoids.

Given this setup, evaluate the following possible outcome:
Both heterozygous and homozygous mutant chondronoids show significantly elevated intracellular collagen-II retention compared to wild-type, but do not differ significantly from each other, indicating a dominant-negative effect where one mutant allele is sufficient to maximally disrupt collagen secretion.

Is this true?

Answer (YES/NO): NO